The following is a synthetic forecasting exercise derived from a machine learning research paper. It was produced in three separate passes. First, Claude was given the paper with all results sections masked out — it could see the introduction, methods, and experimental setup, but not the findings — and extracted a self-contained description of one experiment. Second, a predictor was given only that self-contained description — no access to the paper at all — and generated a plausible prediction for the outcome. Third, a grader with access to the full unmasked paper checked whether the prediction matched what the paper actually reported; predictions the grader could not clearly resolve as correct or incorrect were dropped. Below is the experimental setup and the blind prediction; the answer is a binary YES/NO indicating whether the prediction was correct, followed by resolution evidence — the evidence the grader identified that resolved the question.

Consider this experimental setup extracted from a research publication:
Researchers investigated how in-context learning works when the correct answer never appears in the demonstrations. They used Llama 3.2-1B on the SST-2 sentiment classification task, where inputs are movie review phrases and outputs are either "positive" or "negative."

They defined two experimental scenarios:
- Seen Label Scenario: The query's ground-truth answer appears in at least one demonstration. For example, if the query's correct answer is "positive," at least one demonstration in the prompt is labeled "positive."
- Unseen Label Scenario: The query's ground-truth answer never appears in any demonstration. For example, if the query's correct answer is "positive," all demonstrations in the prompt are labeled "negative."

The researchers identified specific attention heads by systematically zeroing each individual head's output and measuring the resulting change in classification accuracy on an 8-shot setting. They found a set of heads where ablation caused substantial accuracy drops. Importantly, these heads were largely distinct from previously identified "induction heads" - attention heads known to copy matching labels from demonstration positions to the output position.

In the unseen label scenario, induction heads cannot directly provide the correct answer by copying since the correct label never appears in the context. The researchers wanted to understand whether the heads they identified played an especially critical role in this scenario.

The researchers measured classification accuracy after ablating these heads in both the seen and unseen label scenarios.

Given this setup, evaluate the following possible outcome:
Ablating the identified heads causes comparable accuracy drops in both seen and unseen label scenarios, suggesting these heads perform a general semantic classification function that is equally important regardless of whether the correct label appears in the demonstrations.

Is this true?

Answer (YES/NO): NO